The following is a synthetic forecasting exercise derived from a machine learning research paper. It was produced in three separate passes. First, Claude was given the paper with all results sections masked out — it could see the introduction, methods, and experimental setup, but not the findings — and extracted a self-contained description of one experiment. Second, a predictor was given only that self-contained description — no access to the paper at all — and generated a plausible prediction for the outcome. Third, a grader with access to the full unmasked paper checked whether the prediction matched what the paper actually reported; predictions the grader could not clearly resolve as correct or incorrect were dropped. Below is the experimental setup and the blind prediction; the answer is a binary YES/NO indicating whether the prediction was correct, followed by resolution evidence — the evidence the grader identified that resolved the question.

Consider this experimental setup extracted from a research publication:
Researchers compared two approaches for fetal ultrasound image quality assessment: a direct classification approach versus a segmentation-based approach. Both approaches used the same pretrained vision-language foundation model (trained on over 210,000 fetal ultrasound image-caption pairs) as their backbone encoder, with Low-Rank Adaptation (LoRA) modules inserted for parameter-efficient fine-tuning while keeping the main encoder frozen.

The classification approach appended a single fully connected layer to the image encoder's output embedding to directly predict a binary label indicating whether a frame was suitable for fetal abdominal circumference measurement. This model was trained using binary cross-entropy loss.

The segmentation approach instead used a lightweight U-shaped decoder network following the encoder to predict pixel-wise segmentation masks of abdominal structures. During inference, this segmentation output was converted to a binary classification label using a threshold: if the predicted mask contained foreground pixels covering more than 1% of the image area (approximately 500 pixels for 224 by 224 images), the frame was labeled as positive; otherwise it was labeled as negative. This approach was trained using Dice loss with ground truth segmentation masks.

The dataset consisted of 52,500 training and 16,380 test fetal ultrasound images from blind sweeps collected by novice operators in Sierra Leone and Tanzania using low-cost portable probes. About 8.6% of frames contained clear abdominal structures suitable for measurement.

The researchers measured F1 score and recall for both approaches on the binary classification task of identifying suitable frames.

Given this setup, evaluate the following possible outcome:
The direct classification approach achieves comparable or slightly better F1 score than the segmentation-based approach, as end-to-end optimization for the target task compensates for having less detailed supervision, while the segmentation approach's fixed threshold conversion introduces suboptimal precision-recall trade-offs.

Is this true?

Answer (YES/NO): NO